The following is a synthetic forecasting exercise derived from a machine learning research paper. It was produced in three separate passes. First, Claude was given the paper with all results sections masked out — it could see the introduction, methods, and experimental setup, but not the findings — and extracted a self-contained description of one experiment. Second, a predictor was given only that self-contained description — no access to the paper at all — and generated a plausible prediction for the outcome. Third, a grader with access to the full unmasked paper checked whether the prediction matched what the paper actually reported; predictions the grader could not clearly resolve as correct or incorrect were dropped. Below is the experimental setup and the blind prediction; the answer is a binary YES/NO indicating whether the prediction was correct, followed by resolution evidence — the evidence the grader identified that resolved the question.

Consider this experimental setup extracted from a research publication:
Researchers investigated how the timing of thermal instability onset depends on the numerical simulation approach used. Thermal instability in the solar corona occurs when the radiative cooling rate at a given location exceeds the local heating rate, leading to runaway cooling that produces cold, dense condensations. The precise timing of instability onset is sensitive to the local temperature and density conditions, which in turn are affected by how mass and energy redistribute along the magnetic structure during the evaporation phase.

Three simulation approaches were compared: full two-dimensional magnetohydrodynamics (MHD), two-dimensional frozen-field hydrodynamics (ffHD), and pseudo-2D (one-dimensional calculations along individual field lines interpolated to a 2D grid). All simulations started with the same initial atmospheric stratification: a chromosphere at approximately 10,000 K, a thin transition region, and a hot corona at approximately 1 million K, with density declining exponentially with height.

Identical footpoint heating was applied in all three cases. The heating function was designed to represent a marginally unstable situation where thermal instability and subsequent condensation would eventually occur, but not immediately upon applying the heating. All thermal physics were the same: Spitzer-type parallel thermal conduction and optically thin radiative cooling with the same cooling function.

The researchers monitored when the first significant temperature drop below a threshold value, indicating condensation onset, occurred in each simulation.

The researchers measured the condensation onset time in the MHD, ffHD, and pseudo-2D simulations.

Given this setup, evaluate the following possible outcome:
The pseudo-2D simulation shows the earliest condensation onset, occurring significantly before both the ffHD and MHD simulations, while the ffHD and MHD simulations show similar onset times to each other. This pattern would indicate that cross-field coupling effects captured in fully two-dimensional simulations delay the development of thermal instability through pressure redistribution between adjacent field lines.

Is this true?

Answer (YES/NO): NO